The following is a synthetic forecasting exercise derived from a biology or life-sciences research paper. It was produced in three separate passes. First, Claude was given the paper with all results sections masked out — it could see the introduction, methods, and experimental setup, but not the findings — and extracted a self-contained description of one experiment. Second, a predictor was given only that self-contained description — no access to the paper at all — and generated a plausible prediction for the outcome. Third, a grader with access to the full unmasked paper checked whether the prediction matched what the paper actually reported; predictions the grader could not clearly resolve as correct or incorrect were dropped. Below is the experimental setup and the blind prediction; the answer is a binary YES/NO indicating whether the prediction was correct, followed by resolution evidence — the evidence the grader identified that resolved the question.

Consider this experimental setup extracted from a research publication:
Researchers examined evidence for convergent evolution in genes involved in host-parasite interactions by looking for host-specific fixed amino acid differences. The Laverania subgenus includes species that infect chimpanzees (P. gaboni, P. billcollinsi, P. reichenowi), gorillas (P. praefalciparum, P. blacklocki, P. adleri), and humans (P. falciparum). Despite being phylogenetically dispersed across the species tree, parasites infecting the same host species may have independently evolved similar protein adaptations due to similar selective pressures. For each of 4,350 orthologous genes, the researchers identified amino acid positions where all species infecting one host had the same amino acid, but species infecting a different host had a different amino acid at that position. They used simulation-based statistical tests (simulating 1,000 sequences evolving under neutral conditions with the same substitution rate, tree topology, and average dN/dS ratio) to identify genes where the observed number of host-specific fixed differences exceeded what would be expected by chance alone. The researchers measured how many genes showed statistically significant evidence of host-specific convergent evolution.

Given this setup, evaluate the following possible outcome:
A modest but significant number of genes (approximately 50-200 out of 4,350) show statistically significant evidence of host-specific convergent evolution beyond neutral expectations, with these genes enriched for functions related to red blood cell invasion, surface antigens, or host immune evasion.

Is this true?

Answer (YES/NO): YES